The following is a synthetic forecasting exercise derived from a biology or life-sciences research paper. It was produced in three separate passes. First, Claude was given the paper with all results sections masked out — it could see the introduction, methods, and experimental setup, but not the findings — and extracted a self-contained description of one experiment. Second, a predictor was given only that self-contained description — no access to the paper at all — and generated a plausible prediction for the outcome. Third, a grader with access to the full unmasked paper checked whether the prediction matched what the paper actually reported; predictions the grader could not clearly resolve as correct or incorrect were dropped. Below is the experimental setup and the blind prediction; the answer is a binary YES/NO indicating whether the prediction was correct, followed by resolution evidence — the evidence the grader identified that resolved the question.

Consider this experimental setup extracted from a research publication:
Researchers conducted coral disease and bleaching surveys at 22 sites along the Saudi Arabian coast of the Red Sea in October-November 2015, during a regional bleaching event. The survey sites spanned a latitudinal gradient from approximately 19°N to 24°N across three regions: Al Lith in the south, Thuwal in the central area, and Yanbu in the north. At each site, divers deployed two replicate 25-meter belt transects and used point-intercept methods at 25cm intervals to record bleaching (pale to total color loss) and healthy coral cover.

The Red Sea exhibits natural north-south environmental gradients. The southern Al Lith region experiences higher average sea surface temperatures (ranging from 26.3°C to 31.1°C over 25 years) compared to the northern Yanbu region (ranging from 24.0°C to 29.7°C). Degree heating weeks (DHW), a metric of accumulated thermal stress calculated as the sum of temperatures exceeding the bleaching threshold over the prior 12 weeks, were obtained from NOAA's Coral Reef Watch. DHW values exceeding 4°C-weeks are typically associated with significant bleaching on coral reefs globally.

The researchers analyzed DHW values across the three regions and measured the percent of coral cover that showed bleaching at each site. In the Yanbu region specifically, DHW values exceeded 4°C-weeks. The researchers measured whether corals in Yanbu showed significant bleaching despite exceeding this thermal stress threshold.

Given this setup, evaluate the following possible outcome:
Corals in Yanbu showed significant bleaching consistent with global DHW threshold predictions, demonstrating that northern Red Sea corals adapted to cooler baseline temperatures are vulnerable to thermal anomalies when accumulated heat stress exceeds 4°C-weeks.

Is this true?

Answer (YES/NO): NO